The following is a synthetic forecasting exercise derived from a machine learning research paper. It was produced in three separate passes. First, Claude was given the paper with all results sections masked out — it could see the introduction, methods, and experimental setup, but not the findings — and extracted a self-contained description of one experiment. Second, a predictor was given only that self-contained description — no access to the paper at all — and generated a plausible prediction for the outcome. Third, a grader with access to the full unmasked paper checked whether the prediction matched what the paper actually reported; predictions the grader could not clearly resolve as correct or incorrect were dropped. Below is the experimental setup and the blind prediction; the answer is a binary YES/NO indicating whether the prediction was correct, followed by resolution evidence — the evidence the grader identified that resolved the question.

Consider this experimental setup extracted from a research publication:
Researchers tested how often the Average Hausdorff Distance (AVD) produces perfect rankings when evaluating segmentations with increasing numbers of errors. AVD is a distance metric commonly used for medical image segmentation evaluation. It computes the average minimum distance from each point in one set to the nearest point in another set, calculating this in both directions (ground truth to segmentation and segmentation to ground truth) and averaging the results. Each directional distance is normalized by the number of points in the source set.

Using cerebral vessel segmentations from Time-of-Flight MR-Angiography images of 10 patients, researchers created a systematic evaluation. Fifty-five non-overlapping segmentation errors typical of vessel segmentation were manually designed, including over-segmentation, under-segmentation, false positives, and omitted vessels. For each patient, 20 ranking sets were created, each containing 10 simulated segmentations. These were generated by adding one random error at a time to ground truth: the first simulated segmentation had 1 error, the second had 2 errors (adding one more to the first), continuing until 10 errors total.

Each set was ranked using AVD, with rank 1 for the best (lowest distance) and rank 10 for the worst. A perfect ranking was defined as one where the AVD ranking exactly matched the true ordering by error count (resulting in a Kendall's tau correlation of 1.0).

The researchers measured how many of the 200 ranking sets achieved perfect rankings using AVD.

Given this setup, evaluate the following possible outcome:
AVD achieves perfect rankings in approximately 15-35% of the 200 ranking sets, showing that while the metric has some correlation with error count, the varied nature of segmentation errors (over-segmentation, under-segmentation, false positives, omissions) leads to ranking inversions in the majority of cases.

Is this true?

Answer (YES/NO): NO